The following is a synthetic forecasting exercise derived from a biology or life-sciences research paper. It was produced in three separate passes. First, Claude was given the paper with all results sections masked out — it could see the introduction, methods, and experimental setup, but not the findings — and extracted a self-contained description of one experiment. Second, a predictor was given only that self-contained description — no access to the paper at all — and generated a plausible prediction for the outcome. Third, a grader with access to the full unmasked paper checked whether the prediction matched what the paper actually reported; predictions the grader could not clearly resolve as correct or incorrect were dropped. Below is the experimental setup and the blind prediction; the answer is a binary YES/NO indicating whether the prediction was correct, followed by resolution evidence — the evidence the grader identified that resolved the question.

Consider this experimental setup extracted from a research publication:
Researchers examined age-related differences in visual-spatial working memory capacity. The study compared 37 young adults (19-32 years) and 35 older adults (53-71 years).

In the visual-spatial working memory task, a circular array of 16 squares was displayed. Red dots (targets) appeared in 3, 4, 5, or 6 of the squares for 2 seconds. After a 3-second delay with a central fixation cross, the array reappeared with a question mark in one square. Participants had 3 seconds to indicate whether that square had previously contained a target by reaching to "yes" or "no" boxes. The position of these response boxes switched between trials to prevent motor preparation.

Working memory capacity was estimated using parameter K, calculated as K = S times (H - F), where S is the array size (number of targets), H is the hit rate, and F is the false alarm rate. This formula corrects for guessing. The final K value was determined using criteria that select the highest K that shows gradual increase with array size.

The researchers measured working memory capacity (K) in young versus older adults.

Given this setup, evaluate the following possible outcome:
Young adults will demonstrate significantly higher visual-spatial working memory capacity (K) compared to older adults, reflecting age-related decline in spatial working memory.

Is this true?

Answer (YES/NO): YES